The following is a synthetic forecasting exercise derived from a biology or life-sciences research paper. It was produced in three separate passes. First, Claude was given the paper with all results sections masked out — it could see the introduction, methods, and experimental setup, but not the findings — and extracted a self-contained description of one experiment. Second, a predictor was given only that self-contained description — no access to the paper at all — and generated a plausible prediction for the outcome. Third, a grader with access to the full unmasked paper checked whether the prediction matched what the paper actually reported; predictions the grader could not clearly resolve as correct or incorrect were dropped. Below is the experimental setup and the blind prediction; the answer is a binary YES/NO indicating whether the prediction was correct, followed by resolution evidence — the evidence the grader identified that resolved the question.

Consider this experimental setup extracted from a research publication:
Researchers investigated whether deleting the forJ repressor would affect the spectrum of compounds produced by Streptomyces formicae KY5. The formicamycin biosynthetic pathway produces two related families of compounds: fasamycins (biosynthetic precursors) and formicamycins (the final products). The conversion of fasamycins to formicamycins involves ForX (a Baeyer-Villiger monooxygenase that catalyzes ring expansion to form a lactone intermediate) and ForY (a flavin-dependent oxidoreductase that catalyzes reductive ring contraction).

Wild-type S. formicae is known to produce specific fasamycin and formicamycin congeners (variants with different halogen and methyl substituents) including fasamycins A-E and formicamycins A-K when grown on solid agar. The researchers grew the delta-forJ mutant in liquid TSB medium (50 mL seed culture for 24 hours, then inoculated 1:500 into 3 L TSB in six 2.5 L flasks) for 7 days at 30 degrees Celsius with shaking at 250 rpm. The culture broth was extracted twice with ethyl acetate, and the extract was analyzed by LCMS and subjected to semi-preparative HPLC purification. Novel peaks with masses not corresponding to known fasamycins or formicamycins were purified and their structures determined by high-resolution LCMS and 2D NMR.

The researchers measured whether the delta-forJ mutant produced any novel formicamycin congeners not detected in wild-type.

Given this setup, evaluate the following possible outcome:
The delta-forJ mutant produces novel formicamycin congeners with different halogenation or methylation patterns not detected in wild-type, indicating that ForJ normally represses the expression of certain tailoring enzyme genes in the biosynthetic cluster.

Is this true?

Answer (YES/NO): YES